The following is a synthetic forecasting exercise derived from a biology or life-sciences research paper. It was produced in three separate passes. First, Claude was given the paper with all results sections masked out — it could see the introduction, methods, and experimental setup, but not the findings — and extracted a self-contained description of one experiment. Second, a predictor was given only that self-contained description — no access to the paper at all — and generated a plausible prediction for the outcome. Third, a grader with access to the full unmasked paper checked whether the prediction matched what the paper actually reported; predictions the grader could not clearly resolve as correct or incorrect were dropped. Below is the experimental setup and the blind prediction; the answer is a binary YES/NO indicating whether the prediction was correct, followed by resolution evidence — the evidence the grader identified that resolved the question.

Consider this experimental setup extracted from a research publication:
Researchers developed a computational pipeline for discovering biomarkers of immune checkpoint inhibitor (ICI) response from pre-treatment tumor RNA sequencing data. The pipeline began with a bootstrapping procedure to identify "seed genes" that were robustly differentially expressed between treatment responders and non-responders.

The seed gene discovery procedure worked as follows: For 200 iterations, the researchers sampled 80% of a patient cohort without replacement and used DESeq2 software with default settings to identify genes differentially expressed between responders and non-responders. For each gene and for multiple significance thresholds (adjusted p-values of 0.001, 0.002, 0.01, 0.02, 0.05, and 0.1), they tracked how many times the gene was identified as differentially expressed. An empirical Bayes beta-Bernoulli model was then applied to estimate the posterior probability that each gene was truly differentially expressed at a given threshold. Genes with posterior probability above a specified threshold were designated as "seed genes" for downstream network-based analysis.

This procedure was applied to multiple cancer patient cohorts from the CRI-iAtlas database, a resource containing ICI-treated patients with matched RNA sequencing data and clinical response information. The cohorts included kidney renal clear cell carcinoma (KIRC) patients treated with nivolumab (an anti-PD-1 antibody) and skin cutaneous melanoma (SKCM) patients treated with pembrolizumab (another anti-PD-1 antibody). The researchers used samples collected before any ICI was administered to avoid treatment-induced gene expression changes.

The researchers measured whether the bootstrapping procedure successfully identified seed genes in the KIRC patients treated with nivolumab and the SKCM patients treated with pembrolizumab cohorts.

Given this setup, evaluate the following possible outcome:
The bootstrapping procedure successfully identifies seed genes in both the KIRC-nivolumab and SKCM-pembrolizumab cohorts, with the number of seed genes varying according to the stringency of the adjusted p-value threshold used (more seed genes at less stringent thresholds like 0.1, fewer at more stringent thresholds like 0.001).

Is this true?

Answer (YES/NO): NO